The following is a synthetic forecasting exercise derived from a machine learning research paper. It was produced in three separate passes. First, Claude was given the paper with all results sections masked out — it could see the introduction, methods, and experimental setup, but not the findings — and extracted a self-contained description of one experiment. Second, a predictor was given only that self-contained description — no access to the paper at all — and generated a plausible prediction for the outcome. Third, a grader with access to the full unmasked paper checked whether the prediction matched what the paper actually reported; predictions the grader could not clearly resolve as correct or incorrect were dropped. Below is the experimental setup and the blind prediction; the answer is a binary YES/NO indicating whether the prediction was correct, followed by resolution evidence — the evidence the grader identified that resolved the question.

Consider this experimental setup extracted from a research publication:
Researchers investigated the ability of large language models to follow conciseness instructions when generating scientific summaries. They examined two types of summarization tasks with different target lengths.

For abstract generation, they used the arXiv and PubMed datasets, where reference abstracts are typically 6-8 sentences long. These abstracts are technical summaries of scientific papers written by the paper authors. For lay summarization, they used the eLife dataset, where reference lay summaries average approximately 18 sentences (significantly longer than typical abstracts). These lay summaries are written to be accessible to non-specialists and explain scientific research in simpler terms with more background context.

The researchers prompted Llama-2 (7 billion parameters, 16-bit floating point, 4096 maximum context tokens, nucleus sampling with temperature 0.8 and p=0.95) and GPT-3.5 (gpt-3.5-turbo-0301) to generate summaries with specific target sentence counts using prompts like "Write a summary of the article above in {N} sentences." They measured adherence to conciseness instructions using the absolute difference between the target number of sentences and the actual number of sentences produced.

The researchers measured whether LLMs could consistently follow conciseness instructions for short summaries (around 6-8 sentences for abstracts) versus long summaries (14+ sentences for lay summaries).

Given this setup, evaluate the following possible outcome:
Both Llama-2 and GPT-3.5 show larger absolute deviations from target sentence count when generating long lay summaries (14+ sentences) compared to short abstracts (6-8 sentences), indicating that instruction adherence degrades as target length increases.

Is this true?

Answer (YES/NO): YES